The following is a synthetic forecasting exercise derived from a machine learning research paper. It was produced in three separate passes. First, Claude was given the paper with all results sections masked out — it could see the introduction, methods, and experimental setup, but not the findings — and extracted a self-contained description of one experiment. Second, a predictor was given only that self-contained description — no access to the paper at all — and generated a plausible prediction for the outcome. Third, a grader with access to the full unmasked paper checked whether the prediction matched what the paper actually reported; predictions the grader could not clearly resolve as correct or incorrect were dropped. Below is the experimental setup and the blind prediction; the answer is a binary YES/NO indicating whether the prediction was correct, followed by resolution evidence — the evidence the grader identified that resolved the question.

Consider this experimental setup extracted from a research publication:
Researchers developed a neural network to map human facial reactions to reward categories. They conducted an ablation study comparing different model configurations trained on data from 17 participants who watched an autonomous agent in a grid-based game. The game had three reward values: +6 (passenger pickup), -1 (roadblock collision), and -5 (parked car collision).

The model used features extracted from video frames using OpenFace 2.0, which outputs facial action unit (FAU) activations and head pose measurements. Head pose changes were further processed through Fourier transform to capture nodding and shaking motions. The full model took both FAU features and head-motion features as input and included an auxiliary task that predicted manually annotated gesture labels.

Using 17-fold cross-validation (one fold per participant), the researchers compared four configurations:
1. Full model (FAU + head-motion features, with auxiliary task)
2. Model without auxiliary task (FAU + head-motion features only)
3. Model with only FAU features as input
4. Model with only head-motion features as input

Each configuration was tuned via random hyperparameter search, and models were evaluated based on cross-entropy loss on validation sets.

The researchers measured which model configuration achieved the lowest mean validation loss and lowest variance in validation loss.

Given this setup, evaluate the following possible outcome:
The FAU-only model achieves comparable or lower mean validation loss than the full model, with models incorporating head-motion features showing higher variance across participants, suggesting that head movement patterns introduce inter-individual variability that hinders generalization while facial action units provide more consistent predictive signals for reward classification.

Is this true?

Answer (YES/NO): NO